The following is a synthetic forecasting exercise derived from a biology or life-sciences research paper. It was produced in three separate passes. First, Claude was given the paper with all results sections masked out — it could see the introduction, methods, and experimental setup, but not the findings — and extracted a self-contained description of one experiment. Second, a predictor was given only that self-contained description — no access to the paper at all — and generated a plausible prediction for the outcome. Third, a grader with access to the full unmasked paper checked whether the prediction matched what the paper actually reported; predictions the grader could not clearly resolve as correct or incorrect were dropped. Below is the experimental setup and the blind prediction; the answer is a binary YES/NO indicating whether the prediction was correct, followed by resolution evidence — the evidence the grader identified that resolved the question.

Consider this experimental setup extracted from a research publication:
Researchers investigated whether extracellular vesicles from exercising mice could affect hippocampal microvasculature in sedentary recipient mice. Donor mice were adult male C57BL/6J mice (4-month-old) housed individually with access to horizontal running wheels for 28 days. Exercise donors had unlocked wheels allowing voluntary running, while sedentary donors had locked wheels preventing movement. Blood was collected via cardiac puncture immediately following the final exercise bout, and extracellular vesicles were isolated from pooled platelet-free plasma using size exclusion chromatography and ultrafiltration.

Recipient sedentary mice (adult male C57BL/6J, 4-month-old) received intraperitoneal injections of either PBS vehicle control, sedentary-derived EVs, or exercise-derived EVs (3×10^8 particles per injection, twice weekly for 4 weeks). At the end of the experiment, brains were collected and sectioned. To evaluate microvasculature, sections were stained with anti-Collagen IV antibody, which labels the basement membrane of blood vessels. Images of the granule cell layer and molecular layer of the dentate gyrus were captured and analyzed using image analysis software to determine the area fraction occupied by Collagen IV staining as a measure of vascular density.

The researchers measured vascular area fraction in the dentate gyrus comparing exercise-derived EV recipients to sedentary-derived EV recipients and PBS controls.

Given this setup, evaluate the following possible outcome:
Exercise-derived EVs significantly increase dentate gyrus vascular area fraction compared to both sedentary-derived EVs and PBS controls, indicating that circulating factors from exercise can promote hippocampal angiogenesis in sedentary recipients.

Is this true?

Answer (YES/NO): NO